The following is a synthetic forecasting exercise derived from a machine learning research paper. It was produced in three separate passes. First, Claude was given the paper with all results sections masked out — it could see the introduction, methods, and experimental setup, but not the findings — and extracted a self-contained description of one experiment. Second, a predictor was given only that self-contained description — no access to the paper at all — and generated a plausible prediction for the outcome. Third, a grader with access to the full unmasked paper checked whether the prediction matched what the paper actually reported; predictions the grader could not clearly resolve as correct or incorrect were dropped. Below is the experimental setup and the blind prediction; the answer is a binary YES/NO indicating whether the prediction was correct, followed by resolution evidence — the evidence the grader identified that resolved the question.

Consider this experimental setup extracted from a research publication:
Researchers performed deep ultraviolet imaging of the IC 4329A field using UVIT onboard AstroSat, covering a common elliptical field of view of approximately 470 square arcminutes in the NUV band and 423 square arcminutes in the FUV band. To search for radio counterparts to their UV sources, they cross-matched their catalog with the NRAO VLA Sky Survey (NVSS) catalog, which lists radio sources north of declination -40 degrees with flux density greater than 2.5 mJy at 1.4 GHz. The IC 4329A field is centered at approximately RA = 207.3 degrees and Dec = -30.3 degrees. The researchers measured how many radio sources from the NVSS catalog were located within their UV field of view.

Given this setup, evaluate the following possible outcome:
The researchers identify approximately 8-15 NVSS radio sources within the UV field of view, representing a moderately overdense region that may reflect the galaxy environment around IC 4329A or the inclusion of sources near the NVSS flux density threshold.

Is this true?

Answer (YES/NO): NO